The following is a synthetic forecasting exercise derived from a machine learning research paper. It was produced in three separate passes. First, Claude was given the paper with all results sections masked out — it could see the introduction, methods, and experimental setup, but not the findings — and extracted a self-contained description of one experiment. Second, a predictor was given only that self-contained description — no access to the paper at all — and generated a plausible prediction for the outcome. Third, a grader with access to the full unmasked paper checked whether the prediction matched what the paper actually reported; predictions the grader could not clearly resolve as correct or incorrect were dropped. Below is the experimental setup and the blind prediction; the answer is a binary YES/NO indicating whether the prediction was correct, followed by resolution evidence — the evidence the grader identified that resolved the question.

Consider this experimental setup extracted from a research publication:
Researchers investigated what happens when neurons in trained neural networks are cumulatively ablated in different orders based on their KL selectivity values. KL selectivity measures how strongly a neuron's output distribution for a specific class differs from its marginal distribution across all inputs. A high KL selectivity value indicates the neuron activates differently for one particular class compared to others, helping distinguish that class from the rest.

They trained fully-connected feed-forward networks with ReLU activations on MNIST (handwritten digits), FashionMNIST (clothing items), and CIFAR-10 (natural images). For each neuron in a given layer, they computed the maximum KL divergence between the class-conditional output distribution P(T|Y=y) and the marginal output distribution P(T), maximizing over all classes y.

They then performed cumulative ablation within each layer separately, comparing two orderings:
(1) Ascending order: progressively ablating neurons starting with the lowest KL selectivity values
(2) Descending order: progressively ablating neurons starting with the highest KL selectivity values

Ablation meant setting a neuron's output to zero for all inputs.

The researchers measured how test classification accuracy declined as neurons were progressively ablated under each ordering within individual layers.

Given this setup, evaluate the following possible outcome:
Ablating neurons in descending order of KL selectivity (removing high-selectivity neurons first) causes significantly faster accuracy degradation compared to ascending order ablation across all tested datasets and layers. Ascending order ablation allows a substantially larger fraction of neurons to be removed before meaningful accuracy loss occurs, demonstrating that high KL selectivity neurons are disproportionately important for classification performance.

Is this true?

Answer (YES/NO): NO